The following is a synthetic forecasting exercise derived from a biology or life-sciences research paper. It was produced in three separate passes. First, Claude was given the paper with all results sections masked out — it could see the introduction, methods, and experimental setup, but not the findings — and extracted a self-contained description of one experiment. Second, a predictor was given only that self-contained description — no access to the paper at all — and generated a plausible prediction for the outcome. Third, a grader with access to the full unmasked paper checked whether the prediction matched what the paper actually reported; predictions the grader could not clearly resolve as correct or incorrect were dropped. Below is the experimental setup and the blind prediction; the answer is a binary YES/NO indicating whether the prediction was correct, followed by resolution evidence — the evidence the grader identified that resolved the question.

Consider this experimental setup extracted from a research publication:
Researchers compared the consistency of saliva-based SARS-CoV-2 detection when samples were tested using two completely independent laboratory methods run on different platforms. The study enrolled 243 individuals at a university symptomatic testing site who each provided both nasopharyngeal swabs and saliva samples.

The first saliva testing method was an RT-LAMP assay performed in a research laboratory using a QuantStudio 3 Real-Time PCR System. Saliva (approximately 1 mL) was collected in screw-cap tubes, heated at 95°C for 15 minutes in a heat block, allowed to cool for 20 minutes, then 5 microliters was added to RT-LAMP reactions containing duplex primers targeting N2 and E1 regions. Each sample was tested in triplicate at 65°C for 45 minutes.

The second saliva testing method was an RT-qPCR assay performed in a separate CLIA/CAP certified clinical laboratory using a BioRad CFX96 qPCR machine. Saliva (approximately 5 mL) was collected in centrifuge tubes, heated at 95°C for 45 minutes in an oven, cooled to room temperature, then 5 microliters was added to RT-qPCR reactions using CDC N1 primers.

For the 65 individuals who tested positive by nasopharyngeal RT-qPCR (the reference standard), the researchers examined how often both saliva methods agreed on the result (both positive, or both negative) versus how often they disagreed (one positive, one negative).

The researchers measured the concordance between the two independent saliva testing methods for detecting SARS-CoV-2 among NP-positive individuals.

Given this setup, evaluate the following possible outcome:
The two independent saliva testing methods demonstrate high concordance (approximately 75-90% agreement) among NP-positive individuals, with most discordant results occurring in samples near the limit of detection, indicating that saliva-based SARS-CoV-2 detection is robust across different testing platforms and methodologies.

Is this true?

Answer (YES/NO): YES